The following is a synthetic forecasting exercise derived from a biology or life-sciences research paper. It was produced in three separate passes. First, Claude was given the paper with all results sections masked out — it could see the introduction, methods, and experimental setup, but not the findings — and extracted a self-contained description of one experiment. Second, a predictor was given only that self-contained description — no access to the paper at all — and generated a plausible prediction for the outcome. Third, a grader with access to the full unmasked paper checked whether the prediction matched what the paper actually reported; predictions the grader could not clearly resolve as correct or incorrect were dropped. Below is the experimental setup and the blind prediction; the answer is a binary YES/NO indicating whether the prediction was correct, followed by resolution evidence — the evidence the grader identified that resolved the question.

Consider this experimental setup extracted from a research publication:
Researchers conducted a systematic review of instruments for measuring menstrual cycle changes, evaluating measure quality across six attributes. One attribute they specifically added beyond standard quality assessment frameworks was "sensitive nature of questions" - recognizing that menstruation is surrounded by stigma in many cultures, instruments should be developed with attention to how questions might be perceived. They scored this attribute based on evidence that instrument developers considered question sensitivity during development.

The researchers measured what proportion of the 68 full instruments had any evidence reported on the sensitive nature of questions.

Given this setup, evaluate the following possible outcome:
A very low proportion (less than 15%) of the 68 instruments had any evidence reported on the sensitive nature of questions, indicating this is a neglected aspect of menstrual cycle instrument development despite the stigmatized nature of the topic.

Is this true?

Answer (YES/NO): NO